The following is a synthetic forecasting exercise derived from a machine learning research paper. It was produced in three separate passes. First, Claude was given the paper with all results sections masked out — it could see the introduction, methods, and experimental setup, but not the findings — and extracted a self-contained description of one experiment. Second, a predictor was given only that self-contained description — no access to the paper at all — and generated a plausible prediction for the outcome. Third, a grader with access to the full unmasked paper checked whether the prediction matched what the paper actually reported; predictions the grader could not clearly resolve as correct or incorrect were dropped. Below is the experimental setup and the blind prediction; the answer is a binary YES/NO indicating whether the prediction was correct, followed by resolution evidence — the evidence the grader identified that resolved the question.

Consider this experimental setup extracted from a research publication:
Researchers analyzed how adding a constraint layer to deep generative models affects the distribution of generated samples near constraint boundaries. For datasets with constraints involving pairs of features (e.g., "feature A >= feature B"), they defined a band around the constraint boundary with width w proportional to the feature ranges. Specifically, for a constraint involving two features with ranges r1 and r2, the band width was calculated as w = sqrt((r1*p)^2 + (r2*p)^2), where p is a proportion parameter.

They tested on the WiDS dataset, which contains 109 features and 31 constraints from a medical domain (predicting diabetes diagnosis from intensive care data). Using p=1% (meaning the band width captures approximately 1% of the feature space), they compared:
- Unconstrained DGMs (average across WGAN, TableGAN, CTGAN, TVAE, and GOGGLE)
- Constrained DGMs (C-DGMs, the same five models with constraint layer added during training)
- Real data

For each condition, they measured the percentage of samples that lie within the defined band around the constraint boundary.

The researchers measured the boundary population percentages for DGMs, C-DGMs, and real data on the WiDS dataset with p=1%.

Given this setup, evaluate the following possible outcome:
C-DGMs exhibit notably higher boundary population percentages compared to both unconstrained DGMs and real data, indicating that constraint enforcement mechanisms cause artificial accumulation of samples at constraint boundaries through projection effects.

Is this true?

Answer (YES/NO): NO